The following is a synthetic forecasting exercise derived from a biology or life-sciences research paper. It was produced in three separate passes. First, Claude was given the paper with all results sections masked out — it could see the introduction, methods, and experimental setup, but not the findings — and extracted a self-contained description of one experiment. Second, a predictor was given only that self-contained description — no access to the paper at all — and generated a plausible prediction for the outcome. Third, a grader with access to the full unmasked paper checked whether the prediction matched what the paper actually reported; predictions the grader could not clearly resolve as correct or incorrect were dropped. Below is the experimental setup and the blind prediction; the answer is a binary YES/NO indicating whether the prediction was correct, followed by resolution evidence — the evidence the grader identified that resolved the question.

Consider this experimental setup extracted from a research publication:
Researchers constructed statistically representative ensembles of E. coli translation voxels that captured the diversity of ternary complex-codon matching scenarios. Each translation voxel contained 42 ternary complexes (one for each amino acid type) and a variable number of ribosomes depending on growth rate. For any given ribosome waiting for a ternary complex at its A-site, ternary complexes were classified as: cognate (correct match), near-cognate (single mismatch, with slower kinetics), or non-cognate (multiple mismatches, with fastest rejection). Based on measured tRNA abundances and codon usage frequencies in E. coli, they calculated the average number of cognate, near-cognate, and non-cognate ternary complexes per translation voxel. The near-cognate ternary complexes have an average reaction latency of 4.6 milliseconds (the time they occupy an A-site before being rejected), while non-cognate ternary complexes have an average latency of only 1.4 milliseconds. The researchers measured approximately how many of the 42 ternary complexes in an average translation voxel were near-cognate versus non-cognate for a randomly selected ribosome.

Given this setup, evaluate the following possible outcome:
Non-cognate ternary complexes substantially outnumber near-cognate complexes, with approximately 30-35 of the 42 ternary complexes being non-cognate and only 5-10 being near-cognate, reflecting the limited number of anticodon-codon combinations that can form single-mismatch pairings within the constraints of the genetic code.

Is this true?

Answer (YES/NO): YES